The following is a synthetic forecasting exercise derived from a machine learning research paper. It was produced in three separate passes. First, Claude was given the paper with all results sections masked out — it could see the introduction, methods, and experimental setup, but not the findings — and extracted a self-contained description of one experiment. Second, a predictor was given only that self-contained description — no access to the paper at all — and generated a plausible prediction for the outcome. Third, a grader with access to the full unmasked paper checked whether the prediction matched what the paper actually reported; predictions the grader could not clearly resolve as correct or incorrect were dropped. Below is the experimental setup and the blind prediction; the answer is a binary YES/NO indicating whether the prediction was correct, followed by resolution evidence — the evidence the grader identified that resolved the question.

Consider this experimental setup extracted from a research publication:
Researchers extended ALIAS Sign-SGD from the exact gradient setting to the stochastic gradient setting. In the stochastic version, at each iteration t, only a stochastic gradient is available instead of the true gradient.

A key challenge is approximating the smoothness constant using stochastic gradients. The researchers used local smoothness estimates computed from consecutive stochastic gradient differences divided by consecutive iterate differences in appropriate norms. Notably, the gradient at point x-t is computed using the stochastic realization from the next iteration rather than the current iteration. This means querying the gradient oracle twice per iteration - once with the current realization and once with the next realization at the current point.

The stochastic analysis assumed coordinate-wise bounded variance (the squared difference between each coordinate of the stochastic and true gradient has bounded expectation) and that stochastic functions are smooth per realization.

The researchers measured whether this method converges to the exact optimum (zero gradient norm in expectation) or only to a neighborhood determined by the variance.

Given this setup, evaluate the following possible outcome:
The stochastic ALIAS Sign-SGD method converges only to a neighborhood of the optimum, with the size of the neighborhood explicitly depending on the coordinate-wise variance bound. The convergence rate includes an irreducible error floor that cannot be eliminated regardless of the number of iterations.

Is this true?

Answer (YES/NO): YES